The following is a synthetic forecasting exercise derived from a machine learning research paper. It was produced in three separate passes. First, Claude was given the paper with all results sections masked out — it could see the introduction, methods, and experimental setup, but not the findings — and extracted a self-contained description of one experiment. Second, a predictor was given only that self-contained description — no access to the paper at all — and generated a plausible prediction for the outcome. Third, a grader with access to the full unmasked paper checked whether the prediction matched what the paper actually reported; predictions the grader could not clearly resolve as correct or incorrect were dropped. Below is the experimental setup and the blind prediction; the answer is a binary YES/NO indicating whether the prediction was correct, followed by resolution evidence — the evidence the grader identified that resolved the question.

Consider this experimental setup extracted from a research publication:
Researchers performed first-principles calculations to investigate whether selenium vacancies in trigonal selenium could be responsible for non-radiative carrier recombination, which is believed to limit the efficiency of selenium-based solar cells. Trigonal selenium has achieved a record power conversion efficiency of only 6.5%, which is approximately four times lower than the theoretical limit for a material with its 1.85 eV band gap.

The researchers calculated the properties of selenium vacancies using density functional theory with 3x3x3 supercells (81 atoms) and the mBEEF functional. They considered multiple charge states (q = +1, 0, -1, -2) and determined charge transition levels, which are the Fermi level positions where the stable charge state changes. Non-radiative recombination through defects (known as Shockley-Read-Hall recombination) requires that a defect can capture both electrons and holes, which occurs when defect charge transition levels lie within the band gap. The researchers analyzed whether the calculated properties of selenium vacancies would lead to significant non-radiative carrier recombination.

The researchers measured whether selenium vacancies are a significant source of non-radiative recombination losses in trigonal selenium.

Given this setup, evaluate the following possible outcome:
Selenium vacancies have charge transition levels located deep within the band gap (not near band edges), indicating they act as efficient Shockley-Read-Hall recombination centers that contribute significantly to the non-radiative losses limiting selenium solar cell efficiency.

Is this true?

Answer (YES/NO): NO